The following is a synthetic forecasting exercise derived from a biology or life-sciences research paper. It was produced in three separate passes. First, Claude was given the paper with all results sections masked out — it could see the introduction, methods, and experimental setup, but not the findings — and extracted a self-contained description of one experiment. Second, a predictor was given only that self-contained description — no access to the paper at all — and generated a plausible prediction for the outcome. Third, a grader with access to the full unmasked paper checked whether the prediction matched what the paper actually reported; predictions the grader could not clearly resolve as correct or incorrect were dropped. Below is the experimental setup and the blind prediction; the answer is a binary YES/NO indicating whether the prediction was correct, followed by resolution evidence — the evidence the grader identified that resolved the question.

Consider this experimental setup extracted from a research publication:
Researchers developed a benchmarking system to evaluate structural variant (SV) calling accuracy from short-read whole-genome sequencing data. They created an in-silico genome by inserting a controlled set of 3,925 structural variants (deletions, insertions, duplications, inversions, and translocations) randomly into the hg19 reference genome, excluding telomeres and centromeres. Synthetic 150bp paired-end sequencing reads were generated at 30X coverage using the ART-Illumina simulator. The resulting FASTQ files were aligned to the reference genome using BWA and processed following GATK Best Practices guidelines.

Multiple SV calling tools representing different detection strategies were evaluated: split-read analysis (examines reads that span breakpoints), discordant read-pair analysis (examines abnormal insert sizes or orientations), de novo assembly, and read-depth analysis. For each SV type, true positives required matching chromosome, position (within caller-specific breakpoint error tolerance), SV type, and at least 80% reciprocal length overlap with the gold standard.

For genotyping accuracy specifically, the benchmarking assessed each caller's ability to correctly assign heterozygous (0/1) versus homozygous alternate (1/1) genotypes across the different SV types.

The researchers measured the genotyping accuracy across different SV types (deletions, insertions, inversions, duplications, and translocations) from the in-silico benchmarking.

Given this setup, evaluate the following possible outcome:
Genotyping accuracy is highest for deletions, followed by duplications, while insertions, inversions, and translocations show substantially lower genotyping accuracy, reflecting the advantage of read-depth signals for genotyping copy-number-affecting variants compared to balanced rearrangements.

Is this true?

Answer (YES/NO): NO